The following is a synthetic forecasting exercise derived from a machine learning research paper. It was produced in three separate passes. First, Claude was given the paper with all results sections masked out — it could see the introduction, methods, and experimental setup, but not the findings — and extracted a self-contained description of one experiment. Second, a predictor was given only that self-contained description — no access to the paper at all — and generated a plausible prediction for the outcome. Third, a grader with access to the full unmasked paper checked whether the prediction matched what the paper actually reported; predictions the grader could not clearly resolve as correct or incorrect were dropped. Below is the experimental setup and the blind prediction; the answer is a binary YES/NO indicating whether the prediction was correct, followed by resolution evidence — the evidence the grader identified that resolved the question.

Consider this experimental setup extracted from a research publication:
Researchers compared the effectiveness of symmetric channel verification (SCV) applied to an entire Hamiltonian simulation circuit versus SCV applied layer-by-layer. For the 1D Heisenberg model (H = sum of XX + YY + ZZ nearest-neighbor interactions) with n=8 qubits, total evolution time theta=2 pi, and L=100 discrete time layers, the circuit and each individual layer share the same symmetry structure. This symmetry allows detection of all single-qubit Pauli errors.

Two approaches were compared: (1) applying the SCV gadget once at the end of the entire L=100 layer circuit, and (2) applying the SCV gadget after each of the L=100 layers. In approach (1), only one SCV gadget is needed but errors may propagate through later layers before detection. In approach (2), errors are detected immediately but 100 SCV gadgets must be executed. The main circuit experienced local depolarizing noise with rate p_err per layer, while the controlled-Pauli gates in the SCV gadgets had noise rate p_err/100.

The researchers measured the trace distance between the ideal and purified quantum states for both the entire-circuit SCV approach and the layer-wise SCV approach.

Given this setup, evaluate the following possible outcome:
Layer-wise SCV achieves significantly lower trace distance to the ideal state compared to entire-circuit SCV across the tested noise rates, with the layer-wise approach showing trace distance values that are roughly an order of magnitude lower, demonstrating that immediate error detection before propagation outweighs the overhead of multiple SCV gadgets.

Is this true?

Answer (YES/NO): NO